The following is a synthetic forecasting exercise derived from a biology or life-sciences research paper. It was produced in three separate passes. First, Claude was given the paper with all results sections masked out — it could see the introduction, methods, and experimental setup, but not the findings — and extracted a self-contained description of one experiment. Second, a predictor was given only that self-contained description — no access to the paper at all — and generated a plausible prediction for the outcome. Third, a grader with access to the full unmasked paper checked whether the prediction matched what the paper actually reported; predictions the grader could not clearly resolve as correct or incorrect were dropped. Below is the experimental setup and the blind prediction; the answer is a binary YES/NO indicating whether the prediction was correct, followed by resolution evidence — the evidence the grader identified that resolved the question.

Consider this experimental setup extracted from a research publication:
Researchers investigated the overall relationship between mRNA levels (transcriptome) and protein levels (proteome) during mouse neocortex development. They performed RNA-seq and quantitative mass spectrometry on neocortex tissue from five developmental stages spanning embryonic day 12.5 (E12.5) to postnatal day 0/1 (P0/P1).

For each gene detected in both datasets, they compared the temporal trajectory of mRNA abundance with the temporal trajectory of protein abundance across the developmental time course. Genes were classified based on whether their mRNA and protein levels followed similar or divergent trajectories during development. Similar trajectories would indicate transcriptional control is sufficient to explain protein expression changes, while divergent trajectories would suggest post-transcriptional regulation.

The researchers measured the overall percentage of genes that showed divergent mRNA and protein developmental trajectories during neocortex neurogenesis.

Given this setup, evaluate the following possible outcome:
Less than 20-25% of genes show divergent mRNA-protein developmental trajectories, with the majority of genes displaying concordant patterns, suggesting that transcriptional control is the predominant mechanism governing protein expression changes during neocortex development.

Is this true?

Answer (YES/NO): YES